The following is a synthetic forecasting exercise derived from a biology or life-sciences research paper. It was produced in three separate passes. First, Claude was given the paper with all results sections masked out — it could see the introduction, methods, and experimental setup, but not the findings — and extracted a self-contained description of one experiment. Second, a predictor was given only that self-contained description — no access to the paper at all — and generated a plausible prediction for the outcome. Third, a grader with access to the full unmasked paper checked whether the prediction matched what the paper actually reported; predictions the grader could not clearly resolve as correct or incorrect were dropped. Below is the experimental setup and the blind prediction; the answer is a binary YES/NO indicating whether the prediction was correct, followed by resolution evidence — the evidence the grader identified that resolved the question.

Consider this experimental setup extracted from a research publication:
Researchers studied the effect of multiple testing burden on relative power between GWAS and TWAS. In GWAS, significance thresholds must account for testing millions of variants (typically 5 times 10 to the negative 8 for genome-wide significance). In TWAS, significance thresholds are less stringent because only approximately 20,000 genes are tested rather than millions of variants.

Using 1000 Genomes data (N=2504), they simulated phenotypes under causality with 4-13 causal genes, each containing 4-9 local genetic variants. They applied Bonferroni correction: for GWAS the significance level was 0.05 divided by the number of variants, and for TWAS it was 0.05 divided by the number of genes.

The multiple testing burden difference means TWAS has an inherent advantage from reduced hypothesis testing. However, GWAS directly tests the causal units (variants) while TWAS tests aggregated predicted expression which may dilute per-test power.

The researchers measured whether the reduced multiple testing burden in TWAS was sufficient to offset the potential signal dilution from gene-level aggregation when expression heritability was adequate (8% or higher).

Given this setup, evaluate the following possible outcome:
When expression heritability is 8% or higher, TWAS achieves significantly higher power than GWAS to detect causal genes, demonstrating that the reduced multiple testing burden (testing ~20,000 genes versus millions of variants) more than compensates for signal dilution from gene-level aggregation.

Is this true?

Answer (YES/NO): YES